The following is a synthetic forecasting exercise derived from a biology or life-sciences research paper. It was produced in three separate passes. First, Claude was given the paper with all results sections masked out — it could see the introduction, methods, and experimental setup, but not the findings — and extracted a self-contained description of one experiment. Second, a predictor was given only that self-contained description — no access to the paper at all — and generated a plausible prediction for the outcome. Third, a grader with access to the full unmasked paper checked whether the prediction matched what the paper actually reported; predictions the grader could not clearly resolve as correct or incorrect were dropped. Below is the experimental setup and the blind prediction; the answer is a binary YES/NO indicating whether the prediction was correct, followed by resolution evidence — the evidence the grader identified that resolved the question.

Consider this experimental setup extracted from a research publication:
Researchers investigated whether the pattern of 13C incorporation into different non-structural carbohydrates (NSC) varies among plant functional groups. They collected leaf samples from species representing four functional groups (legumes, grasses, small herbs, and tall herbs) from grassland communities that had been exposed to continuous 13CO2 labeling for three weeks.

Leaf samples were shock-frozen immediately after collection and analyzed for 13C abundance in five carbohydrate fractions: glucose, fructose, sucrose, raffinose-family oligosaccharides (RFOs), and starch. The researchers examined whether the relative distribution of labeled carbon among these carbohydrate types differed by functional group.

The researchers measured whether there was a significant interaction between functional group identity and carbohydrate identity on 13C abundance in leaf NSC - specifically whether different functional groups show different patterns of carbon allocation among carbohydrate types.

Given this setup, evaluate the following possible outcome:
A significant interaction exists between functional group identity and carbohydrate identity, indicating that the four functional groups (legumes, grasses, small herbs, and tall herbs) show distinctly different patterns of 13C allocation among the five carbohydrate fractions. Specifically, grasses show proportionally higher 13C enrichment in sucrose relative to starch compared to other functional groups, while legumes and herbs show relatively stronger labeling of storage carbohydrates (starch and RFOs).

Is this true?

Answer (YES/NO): NO